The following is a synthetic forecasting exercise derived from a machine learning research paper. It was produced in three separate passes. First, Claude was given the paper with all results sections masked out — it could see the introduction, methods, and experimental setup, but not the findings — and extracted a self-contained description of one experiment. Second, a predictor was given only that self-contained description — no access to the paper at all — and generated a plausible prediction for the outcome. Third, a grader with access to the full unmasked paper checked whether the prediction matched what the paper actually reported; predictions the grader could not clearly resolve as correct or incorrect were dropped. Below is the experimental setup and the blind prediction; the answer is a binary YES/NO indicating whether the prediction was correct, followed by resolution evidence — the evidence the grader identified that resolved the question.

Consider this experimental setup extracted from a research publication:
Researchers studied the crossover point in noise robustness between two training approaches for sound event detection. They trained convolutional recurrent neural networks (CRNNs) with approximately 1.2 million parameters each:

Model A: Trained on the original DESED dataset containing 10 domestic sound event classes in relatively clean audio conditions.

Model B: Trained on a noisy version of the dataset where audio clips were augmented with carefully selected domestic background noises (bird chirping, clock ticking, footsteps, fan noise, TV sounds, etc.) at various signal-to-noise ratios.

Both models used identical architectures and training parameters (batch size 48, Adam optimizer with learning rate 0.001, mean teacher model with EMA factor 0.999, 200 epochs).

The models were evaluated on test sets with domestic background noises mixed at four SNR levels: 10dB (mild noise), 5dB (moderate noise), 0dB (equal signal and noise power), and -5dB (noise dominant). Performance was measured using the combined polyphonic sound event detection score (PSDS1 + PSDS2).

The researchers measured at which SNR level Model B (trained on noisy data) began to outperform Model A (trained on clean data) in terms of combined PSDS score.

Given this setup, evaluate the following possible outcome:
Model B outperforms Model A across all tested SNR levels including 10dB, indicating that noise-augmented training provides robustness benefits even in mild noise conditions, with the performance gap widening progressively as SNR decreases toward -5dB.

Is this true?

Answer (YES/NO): NO